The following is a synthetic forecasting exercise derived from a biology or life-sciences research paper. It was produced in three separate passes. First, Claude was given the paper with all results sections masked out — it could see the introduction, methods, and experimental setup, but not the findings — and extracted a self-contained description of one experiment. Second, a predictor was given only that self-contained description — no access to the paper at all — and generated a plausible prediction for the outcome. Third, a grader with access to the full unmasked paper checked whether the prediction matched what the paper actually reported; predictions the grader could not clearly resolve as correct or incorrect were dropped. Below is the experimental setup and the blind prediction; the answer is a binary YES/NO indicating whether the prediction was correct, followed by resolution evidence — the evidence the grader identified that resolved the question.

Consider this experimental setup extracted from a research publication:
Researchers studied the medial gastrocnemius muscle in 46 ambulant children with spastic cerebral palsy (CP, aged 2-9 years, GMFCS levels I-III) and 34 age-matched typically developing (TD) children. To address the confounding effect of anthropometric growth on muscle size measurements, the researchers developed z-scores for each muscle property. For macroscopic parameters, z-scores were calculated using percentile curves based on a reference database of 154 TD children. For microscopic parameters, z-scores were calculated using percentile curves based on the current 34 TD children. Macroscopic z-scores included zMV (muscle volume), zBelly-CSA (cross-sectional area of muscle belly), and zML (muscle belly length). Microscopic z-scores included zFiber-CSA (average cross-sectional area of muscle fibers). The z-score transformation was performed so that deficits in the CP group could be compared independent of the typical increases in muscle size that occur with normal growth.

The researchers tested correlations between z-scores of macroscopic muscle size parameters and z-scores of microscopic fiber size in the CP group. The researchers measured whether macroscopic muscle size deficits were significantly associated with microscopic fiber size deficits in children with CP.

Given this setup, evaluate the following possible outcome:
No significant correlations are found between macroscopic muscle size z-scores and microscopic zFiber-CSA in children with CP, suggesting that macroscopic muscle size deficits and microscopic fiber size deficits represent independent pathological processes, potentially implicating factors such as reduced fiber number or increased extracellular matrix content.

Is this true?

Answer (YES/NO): NO